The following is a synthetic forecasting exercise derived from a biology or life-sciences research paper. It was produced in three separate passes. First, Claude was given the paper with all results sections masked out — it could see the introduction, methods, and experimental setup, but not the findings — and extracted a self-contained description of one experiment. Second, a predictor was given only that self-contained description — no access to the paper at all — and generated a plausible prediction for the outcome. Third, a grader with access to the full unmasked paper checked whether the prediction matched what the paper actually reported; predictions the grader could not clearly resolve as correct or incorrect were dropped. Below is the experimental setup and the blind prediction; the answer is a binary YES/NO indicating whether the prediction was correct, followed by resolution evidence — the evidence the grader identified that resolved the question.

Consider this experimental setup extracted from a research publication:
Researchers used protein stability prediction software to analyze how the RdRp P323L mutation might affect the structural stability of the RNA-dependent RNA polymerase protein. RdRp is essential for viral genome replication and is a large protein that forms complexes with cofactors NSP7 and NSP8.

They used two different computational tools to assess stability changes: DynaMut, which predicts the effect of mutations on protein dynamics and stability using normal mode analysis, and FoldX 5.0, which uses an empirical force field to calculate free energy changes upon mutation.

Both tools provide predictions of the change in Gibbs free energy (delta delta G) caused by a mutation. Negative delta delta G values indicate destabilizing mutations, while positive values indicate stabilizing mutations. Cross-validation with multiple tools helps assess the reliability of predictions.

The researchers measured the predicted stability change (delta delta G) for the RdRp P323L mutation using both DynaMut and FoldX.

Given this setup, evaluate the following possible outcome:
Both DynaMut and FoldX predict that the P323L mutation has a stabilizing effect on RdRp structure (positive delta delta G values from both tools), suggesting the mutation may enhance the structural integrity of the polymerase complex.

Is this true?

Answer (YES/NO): NO